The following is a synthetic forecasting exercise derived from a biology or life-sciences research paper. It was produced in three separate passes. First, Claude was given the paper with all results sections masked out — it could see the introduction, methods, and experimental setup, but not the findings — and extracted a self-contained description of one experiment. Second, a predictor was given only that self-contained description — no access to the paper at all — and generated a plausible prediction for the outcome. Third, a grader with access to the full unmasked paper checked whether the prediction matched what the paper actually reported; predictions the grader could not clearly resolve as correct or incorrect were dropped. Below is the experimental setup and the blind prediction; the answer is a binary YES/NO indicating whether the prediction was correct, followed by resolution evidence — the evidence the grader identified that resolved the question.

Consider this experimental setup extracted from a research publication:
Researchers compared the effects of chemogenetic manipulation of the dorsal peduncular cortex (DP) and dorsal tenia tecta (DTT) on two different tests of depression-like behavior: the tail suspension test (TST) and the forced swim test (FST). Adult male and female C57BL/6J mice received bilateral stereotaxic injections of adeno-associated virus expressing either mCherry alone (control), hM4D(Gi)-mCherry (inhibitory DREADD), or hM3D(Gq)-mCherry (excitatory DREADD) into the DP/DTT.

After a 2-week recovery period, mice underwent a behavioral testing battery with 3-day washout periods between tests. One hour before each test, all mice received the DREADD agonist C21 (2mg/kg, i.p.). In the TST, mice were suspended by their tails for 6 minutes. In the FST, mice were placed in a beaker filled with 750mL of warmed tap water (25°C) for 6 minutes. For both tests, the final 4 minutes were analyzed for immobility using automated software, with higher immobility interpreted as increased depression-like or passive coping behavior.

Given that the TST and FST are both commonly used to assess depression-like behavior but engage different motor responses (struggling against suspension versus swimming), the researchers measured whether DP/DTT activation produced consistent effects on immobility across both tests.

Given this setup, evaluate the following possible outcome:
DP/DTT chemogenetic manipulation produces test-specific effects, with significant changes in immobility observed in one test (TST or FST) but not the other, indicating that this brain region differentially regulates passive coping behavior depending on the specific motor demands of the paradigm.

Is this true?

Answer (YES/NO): YES